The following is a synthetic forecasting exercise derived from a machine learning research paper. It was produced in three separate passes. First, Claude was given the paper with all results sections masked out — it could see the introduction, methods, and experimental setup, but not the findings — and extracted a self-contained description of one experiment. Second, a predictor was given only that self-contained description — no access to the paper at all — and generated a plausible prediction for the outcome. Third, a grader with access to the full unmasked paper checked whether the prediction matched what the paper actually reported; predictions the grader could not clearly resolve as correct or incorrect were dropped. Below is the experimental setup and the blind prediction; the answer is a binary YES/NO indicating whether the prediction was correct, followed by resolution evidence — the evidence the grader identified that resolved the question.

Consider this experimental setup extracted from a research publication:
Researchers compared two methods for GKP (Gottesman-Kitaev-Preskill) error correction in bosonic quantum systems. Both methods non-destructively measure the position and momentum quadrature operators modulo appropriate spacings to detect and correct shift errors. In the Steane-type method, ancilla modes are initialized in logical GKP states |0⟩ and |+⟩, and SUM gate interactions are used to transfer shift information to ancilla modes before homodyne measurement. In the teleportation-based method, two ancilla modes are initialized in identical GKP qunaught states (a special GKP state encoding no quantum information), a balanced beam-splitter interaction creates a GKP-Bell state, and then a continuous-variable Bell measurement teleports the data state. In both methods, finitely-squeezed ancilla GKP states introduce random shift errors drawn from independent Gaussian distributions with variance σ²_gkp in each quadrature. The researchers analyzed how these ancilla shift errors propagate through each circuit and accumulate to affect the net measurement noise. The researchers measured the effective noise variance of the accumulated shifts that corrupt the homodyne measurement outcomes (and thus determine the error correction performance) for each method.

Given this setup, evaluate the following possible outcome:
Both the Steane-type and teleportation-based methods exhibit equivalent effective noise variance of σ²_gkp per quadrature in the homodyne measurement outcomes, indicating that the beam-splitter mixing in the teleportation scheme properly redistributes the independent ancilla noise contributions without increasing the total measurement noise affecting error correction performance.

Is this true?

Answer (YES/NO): NO